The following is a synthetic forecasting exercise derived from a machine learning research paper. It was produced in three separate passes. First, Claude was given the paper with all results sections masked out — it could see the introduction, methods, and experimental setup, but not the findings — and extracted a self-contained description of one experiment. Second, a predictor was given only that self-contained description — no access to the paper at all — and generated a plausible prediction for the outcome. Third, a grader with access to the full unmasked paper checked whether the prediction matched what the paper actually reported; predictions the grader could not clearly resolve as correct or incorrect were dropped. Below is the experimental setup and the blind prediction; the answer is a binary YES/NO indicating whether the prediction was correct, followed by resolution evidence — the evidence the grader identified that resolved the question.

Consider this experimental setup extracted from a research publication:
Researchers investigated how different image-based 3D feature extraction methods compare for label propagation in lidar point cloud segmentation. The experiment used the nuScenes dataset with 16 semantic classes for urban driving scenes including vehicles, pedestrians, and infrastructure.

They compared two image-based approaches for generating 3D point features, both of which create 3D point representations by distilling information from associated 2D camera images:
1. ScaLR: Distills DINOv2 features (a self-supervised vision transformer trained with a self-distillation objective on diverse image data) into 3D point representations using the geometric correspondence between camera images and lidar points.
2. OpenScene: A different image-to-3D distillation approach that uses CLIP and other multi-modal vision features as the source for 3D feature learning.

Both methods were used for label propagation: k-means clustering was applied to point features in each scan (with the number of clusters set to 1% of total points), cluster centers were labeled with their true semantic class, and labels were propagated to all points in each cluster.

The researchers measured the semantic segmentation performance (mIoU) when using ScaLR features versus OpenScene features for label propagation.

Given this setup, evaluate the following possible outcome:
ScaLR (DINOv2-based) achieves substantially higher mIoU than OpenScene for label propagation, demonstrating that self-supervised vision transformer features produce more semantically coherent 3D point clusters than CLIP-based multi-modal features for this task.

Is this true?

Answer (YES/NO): YES